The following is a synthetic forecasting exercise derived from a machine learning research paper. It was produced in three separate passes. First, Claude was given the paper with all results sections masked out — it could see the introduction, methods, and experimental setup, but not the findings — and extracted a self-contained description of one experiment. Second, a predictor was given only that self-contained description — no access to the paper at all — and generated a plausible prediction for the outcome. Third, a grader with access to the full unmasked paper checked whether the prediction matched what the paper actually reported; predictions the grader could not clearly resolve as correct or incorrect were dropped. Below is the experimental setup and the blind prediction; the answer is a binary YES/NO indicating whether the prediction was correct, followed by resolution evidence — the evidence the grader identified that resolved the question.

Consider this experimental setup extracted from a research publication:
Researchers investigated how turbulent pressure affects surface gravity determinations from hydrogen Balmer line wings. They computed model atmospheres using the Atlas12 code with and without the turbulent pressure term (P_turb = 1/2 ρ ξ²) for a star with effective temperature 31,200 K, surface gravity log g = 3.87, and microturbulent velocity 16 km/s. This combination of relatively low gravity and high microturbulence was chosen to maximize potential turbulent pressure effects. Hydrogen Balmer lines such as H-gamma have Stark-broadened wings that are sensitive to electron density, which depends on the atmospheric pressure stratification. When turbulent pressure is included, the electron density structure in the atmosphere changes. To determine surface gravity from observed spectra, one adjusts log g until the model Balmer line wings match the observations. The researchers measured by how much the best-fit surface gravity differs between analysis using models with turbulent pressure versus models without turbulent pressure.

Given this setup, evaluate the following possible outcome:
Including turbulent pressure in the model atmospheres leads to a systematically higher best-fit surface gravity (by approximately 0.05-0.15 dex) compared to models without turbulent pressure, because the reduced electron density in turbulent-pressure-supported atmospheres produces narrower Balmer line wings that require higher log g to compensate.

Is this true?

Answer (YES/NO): NO